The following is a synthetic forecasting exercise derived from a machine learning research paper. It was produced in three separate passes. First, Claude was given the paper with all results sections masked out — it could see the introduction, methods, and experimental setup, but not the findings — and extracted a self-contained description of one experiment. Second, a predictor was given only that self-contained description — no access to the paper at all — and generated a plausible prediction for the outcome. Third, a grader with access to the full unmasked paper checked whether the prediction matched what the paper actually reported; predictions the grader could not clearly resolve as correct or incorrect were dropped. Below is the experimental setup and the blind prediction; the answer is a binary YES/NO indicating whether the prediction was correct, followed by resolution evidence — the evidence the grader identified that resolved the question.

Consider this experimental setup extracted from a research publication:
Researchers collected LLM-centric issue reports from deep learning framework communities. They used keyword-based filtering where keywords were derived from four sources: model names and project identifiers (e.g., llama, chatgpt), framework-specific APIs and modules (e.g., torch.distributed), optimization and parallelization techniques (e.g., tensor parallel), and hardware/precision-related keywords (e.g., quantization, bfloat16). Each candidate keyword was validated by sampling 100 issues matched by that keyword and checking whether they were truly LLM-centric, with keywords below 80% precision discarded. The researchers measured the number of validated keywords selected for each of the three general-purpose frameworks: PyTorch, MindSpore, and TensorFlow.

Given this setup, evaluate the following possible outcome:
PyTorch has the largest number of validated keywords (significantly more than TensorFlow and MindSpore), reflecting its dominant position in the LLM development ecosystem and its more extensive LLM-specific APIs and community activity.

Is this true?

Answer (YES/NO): NO